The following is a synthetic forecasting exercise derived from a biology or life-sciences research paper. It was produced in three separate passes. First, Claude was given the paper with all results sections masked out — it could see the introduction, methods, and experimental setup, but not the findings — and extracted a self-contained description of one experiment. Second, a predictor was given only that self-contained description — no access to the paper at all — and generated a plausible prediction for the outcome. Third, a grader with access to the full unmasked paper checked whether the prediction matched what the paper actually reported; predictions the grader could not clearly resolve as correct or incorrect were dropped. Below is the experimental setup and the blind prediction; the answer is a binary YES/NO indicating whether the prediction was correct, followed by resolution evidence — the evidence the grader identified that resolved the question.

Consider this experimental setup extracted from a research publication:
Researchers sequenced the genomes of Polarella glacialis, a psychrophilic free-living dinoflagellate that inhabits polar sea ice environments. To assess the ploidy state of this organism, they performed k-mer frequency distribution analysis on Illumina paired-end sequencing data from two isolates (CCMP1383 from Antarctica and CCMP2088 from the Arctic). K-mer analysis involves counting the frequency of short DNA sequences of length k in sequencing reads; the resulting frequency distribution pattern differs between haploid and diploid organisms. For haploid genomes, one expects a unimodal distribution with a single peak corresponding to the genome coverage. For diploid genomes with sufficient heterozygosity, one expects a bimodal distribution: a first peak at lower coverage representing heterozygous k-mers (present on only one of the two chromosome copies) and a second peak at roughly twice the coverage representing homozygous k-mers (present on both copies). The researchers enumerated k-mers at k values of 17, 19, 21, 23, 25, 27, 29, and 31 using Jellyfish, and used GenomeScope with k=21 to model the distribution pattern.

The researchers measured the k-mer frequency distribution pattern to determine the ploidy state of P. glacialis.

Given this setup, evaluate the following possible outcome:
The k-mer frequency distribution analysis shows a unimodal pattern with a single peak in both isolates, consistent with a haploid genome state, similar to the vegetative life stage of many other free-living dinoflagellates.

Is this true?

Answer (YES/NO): NO